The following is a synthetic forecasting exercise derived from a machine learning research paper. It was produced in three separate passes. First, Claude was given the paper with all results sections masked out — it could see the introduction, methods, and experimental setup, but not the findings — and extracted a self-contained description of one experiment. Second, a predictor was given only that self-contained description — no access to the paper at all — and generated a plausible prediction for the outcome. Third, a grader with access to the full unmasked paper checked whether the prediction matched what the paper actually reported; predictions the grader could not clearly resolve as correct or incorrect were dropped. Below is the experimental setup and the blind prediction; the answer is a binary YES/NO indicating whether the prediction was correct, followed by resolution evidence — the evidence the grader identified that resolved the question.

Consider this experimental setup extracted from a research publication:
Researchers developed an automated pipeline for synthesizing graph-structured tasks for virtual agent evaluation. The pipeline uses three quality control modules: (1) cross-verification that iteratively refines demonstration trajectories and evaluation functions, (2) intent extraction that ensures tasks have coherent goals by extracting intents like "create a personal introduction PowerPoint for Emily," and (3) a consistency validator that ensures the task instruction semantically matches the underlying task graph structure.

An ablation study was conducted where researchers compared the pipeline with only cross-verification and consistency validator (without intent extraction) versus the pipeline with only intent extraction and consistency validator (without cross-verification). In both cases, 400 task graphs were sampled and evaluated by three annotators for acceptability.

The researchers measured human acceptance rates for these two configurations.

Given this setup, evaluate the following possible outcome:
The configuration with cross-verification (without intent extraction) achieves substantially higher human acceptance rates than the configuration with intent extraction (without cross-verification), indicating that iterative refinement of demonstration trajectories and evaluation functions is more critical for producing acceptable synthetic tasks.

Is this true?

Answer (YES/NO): YES